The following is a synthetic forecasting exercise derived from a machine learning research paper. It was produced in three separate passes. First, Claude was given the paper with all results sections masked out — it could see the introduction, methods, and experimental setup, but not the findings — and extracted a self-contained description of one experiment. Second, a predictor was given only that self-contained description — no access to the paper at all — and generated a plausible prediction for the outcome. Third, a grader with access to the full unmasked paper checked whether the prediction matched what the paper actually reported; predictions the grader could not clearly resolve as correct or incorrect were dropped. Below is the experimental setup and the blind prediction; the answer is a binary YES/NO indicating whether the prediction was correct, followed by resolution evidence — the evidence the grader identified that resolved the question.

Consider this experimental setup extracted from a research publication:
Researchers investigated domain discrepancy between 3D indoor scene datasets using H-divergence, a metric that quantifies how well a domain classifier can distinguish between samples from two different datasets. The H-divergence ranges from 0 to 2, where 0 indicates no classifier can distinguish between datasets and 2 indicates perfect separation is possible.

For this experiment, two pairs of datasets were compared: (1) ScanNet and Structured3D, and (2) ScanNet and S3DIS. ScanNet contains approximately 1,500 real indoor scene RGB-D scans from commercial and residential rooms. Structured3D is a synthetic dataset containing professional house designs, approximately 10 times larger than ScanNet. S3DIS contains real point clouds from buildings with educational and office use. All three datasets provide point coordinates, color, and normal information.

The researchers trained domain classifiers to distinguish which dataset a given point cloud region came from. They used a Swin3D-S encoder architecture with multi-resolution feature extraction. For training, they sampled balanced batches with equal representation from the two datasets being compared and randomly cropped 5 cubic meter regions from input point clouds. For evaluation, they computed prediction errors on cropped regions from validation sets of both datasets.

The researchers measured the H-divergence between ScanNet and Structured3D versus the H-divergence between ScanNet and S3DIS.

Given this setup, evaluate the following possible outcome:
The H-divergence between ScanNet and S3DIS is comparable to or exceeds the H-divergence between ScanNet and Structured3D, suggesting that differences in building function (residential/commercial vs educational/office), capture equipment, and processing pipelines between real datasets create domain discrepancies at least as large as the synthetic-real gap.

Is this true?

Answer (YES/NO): NO